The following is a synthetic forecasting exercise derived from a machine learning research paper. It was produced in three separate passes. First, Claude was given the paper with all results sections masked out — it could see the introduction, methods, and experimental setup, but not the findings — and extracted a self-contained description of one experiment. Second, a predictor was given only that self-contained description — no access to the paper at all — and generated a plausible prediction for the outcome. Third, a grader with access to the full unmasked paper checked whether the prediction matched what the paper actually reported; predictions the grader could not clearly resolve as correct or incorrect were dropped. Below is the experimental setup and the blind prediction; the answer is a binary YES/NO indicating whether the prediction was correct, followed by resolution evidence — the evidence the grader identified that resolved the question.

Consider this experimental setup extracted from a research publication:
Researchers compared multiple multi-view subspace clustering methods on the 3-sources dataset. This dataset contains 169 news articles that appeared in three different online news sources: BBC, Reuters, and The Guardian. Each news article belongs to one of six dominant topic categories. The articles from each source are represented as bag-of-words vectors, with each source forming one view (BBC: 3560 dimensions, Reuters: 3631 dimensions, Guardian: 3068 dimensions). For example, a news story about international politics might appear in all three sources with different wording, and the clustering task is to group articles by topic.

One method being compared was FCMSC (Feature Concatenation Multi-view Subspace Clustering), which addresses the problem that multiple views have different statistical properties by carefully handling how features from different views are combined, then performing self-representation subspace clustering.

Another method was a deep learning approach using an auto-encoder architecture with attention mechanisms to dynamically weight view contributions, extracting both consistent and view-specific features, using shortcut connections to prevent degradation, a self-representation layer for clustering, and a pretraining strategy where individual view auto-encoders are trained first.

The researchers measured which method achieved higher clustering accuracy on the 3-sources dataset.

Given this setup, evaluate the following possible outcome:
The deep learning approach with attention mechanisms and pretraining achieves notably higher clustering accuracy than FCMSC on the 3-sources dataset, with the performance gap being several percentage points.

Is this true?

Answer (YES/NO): NO